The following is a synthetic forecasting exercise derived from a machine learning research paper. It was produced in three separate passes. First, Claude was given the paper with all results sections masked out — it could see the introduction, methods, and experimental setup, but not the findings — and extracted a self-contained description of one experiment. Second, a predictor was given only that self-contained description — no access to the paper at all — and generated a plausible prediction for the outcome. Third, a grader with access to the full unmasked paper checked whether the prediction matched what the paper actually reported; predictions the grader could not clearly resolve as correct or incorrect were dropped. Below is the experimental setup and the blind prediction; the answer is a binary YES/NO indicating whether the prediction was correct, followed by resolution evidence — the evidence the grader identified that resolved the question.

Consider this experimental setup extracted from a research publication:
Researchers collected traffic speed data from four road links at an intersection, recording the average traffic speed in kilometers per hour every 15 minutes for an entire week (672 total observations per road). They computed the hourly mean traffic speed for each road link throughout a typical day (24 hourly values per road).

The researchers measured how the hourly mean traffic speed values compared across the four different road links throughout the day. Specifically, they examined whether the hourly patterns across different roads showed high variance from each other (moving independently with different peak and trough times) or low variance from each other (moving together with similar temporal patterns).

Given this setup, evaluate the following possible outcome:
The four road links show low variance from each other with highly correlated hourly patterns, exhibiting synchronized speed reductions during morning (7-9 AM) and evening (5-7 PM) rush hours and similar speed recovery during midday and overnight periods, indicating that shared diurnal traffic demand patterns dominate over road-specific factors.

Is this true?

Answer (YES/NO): NO